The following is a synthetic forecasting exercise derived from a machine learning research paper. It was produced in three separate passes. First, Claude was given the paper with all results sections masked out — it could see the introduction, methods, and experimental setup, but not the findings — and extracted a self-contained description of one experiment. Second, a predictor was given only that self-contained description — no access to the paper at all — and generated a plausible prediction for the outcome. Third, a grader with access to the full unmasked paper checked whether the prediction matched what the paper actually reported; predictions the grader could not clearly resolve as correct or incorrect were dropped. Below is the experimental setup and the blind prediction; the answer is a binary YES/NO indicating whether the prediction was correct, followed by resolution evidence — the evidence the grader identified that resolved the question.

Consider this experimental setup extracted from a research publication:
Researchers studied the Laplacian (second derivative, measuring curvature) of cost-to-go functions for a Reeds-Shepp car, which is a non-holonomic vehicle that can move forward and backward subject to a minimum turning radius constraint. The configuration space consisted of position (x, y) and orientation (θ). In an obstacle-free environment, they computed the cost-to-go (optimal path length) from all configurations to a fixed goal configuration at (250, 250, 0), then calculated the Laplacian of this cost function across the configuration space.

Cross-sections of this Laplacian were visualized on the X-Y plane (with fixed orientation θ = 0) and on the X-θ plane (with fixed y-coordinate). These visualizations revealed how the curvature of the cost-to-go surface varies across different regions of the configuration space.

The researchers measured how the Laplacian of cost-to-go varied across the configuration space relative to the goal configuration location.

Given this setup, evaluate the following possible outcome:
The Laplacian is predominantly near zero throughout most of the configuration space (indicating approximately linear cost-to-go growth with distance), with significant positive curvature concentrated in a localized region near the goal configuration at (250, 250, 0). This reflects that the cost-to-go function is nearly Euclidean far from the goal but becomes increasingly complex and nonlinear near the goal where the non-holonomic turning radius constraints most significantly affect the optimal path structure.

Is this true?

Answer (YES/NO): YES